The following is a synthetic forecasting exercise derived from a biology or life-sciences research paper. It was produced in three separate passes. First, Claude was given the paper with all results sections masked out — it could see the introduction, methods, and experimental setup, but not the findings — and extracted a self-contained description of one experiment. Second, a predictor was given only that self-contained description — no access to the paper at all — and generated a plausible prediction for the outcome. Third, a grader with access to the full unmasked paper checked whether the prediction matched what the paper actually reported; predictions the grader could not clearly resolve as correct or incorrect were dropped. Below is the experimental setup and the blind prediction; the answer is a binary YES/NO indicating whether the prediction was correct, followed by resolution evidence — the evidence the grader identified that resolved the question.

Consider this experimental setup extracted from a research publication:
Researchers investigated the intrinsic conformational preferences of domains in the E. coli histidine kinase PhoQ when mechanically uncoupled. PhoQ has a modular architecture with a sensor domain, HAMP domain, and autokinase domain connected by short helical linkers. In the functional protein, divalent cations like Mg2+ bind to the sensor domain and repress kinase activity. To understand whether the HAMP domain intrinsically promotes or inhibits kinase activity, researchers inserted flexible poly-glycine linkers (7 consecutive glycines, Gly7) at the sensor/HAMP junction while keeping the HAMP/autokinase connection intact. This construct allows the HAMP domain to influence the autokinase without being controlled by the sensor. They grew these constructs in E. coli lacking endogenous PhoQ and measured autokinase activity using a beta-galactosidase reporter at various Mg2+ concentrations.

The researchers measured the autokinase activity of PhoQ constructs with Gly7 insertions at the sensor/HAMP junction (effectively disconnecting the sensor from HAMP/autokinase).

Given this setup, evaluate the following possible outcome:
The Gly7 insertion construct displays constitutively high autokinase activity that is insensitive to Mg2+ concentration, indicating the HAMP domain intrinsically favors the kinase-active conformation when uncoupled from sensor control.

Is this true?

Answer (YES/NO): NO